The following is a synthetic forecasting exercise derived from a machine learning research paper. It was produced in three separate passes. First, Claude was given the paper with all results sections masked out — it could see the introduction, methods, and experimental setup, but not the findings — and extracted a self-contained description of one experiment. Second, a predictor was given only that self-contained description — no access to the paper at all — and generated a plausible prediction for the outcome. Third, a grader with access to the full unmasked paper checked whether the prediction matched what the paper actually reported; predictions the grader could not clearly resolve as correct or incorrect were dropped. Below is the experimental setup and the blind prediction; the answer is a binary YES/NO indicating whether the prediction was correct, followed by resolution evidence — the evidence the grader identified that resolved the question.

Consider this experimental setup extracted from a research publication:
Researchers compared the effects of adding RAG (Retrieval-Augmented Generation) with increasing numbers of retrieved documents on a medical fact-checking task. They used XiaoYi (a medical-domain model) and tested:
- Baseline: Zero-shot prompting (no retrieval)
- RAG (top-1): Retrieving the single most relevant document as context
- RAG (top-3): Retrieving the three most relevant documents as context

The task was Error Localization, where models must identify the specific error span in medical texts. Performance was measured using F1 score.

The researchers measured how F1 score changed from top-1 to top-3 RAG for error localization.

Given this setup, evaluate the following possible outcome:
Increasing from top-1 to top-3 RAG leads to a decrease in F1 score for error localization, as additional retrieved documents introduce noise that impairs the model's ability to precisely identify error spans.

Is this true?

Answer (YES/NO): NO